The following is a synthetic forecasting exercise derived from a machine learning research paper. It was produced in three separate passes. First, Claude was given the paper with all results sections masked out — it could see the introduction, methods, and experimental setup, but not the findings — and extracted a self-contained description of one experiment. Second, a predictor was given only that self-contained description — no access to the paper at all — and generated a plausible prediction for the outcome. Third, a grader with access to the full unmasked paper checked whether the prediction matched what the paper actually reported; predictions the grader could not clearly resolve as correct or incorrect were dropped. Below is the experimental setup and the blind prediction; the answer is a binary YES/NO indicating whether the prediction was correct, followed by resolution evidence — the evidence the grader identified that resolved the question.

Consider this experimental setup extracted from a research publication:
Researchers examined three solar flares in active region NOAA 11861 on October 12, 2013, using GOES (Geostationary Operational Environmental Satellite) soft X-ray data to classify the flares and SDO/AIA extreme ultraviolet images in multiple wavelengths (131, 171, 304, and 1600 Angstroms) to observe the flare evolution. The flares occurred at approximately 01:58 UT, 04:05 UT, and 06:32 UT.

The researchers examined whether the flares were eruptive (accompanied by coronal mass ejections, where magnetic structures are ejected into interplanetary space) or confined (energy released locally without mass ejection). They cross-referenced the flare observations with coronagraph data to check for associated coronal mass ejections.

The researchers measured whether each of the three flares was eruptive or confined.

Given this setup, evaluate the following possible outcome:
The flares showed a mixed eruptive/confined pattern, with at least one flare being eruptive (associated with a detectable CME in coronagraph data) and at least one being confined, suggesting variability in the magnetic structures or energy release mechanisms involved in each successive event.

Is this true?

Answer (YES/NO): NO